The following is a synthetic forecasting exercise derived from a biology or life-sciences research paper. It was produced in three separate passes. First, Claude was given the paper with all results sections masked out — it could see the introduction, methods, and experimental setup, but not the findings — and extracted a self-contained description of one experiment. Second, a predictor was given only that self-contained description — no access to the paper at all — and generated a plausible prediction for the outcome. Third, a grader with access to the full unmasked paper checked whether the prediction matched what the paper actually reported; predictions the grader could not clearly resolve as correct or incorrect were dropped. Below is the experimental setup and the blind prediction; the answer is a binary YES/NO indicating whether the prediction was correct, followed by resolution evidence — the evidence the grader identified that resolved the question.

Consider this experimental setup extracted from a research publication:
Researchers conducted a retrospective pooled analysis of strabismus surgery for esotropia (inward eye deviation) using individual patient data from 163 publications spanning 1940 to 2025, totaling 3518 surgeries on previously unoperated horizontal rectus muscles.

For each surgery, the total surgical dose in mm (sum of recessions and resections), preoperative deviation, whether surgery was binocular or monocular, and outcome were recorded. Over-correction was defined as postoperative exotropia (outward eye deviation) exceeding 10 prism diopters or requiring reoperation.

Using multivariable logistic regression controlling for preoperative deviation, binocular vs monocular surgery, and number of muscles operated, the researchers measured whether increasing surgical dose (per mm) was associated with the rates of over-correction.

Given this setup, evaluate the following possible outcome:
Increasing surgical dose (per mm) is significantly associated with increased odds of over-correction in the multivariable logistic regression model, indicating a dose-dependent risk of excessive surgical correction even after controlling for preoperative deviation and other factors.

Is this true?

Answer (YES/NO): YES